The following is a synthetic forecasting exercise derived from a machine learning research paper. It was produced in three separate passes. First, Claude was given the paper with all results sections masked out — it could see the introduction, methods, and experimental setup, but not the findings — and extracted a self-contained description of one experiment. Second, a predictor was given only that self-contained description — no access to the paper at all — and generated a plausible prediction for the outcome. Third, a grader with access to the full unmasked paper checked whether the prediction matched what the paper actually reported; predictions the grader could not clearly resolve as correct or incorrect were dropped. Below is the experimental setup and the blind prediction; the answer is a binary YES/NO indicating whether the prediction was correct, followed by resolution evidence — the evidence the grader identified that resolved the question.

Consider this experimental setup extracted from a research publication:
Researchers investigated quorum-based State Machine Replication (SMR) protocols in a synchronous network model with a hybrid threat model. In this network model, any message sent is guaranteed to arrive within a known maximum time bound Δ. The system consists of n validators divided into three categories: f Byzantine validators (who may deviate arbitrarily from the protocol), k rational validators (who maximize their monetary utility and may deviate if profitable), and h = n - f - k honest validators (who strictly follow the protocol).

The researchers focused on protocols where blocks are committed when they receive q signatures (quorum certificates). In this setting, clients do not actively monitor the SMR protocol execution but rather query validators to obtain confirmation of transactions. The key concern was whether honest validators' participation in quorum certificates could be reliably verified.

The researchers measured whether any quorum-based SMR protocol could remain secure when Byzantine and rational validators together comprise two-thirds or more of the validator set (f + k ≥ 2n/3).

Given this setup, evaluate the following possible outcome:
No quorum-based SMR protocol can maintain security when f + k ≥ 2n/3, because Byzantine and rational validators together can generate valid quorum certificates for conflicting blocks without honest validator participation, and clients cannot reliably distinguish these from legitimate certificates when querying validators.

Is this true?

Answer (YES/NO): YES